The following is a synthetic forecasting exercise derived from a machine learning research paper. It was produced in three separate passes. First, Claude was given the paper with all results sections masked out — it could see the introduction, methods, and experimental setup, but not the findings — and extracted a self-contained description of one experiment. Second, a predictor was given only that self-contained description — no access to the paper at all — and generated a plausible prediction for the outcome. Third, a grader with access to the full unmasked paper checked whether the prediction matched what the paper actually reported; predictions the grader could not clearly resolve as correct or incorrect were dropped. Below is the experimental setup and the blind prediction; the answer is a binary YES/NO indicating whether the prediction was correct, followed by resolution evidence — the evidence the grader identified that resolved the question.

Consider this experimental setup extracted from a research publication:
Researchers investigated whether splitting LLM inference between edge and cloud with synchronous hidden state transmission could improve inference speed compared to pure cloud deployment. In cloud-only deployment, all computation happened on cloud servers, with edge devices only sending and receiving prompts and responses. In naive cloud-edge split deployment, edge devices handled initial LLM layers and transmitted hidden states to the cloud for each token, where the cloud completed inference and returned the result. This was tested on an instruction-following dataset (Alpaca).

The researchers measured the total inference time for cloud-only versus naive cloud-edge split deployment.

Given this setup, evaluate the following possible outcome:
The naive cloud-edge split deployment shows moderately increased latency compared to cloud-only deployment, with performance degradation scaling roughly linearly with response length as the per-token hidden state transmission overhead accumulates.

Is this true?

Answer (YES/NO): NO